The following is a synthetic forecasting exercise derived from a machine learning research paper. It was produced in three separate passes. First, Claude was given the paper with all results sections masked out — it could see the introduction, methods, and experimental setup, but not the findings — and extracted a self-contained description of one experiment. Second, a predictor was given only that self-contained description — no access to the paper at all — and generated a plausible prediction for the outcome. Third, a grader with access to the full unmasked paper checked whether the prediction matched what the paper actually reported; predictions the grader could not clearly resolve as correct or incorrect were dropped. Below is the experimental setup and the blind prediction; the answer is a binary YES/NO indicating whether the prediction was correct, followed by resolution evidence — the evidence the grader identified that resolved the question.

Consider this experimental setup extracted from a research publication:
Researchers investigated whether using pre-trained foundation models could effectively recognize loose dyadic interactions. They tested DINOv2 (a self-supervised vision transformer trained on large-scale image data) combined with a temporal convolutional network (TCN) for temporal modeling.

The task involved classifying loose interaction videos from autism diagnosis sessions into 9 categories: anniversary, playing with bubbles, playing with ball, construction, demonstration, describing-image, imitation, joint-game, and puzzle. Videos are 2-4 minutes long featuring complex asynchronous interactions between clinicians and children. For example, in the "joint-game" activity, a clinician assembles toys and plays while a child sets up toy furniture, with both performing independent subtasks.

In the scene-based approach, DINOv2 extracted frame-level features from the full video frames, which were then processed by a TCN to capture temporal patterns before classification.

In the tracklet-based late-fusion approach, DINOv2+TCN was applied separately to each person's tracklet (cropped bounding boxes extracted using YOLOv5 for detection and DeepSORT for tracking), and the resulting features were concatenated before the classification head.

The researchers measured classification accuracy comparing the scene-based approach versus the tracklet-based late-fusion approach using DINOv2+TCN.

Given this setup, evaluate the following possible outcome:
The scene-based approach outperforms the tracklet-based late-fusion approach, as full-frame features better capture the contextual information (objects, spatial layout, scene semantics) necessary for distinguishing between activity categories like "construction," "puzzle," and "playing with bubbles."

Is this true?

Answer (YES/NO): NO